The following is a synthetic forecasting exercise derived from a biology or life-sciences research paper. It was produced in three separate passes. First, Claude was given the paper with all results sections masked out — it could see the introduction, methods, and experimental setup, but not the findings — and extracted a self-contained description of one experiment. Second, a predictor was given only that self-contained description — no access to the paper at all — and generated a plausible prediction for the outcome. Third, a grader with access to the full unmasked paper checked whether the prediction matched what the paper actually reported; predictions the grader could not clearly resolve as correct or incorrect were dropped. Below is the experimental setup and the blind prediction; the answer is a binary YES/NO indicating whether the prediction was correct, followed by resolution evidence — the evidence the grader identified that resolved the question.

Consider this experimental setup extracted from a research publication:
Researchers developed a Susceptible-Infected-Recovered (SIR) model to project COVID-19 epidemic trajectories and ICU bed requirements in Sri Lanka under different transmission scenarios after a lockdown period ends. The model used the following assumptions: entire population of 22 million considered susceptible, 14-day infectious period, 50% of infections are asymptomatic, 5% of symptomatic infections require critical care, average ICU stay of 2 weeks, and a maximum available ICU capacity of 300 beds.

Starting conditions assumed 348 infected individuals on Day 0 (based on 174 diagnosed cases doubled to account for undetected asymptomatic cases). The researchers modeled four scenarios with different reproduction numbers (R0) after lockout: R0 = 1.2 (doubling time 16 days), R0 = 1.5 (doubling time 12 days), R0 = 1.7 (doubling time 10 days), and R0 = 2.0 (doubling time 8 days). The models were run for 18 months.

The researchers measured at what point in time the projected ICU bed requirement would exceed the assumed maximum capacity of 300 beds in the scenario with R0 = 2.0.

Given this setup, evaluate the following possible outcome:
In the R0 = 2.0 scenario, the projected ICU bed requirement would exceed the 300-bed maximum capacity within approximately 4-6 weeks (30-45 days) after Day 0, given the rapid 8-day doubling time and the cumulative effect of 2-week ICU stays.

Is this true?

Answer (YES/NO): NO